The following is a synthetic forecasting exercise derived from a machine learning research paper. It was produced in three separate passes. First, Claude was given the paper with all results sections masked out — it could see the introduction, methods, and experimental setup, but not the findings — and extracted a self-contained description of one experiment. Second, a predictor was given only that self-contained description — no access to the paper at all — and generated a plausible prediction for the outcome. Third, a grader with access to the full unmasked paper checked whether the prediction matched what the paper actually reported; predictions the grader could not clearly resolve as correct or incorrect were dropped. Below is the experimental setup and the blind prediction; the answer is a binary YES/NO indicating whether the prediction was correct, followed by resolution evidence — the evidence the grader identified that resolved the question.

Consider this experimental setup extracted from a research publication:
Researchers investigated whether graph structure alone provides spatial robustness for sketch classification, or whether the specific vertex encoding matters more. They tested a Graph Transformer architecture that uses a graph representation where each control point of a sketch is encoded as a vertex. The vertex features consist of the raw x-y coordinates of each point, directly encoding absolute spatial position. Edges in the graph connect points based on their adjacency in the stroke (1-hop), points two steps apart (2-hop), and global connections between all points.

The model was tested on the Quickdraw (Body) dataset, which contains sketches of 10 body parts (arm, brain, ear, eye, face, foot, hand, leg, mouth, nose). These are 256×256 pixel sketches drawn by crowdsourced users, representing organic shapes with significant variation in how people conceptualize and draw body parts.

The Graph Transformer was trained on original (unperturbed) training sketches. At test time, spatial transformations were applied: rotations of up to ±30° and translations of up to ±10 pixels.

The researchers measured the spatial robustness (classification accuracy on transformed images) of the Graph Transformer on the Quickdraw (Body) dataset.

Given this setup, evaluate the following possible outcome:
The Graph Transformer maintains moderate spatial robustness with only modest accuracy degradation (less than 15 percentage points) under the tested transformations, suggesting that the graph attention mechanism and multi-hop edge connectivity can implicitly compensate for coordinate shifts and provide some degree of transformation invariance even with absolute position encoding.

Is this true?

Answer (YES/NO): NO